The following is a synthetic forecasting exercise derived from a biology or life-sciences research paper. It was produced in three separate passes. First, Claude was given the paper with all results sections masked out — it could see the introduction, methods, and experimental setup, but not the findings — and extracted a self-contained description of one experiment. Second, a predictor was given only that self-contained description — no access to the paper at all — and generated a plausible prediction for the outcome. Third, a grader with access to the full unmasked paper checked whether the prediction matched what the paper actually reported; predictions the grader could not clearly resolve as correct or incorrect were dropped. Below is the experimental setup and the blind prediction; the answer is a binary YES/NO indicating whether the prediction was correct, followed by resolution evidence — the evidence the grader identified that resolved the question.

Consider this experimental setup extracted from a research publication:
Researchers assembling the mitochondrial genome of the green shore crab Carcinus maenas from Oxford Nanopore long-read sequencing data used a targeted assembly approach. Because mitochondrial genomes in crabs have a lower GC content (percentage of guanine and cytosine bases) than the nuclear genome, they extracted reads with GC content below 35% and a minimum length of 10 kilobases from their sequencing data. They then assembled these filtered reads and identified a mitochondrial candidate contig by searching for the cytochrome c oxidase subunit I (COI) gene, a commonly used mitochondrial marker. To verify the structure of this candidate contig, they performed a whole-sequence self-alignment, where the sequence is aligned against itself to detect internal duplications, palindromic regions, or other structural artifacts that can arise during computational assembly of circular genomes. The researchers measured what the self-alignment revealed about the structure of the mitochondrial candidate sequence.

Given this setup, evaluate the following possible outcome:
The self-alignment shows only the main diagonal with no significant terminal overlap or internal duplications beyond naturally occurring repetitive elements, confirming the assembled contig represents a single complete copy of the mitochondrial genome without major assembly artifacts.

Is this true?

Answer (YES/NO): NO